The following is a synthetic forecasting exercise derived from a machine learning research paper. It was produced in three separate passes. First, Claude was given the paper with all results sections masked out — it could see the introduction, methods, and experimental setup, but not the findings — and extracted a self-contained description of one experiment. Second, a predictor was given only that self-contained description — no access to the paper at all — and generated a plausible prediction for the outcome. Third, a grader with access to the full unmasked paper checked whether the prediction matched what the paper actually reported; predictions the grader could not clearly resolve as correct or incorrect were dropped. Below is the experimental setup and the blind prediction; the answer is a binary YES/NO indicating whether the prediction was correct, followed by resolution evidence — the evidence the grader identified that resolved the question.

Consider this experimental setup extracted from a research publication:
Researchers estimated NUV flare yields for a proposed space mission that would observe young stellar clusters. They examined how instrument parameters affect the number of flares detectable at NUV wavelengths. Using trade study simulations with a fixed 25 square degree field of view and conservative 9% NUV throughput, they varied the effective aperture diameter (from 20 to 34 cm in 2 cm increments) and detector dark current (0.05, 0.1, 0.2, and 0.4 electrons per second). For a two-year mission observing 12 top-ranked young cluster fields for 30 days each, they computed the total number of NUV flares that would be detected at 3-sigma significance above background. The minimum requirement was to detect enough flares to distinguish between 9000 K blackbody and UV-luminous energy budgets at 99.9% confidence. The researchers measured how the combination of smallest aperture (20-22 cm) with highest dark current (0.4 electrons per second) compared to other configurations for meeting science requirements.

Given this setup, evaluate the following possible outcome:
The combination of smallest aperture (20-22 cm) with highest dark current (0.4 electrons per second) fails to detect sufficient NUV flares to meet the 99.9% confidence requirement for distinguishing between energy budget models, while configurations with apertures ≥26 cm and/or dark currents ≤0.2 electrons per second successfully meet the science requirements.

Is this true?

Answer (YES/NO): NO